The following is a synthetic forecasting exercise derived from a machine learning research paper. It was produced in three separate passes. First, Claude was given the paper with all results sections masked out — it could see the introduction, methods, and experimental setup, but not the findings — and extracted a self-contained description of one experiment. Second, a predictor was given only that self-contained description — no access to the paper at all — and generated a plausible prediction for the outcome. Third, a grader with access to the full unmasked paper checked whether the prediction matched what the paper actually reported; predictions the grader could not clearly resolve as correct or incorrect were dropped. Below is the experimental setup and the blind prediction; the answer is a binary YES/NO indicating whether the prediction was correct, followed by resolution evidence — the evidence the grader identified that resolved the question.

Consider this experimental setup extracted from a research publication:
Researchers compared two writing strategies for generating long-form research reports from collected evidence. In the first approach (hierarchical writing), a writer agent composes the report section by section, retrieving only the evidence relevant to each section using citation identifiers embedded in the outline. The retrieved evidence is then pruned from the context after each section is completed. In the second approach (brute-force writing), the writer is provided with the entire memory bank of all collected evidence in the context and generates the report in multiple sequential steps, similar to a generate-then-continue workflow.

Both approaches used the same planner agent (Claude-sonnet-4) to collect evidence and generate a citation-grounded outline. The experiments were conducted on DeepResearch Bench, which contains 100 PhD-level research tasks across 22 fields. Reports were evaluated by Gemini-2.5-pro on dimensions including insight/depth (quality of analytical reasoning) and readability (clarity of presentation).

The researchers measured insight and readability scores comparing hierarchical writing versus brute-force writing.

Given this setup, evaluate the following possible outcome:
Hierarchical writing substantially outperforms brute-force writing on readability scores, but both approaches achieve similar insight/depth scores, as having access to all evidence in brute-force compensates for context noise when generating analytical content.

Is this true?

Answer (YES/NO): NO